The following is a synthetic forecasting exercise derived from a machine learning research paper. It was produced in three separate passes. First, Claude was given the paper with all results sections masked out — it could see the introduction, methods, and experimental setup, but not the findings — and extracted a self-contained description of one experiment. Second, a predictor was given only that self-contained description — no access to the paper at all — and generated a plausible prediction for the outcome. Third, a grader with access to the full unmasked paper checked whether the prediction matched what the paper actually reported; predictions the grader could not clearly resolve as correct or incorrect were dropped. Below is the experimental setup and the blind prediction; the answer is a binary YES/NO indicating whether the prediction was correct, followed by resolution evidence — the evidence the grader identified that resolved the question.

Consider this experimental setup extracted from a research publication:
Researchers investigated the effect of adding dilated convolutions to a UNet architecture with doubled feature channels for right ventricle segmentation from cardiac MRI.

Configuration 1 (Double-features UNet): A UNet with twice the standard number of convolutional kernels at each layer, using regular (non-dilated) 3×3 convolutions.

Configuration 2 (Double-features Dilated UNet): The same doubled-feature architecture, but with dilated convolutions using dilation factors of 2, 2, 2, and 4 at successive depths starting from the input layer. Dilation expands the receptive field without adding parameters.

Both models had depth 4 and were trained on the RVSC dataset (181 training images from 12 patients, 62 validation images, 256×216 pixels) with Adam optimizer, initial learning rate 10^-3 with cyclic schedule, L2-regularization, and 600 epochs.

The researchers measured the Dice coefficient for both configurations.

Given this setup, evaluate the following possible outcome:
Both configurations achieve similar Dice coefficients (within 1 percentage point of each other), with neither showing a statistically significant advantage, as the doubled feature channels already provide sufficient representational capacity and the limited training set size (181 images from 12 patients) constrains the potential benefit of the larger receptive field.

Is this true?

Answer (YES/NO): NO